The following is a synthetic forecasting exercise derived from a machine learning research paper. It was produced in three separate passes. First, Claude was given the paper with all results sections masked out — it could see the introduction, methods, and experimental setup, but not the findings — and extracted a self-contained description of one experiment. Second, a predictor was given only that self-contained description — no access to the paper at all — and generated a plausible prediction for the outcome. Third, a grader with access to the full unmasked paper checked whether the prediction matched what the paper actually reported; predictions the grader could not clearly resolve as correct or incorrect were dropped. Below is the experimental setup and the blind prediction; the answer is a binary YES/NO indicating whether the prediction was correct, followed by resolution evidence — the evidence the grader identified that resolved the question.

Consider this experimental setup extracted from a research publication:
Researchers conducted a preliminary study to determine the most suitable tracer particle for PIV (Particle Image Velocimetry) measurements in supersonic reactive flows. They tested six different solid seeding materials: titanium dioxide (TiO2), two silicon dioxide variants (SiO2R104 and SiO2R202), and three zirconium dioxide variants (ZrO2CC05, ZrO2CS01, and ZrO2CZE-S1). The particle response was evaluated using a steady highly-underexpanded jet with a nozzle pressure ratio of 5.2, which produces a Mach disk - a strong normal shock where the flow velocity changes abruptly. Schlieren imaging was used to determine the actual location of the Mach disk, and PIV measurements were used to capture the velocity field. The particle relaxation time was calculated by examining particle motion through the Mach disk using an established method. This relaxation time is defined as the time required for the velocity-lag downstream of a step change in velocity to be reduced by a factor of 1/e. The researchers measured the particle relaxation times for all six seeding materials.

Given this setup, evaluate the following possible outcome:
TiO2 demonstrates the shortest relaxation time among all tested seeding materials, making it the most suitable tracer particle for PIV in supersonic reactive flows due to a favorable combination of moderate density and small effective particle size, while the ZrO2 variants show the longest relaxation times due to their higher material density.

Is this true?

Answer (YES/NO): NO